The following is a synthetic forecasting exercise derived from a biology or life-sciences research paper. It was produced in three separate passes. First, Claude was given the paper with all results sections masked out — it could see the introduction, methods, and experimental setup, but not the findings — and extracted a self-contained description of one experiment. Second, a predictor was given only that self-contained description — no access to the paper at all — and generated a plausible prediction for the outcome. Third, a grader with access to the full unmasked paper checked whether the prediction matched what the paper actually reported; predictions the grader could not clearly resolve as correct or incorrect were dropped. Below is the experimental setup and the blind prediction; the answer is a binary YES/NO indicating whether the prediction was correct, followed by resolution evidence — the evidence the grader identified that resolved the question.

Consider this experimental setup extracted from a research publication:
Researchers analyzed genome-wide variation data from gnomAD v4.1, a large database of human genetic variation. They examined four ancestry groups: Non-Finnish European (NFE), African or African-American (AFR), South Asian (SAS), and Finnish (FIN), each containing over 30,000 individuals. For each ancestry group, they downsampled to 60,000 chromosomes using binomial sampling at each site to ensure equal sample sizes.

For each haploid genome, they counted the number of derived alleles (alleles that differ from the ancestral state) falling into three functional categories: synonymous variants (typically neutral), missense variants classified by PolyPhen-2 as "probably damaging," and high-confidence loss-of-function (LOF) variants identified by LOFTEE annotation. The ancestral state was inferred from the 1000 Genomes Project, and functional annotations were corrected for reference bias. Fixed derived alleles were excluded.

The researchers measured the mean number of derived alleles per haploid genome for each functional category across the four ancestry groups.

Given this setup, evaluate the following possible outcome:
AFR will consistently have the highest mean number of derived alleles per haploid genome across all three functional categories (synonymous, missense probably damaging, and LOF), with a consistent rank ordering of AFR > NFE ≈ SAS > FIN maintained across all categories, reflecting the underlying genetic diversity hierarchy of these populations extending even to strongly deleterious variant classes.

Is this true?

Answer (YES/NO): NO